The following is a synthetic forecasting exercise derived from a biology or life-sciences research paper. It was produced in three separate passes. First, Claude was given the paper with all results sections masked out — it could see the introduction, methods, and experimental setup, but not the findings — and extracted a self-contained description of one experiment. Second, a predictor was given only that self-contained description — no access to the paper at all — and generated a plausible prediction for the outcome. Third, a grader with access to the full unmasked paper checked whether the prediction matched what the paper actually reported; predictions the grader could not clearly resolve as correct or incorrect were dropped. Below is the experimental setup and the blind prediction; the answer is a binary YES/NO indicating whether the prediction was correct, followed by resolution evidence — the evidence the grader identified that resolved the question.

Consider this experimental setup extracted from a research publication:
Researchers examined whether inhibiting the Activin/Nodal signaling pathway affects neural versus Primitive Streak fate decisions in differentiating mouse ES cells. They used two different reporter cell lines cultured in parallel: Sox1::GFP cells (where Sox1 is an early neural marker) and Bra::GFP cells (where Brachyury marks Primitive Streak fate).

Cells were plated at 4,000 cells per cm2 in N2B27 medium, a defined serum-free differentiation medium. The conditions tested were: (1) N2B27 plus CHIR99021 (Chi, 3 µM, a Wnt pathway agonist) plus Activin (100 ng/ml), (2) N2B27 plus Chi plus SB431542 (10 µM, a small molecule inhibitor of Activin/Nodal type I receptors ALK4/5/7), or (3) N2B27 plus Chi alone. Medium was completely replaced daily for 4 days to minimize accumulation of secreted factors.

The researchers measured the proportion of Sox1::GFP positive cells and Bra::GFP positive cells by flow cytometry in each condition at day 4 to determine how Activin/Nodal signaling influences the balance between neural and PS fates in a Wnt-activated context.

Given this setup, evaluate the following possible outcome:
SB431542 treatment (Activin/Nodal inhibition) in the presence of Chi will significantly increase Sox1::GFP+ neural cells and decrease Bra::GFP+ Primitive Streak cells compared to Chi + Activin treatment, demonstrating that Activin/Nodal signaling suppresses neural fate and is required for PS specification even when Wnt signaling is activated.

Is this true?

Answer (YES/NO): YES